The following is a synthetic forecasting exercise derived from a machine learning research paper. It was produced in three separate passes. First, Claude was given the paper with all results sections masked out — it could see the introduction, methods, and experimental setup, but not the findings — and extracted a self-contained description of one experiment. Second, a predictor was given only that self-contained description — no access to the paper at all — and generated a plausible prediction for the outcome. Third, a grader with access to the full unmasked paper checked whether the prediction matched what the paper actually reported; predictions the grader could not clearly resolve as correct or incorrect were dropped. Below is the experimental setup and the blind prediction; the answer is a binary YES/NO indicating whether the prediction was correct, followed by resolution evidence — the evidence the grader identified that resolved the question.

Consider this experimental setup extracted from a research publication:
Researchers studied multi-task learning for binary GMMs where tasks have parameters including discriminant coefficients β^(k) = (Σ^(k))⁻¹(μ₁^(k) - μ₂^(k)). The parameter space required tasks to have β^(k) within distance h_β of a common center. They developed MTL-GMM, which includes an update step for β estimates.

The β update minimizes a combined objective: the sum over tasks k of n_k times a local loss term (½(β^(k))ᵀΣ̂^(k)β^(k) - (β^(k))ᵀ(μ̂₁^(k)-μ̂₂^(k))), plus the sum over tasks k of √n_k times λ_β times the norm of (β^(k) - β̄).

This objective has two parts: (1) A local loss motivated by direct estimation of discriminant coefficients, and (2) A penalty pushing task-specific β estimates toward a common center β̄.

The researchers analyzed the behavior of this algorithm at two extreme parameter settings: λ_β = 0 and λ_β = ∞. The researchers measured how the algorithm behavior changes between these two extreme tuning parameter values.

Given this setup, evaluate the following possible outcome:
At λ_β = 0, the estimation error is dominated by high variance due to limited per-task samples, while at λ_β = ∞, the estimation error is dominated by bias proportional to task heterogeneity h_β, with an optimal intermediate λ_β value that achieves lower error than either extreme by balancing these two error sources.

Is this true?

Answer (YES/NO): YES